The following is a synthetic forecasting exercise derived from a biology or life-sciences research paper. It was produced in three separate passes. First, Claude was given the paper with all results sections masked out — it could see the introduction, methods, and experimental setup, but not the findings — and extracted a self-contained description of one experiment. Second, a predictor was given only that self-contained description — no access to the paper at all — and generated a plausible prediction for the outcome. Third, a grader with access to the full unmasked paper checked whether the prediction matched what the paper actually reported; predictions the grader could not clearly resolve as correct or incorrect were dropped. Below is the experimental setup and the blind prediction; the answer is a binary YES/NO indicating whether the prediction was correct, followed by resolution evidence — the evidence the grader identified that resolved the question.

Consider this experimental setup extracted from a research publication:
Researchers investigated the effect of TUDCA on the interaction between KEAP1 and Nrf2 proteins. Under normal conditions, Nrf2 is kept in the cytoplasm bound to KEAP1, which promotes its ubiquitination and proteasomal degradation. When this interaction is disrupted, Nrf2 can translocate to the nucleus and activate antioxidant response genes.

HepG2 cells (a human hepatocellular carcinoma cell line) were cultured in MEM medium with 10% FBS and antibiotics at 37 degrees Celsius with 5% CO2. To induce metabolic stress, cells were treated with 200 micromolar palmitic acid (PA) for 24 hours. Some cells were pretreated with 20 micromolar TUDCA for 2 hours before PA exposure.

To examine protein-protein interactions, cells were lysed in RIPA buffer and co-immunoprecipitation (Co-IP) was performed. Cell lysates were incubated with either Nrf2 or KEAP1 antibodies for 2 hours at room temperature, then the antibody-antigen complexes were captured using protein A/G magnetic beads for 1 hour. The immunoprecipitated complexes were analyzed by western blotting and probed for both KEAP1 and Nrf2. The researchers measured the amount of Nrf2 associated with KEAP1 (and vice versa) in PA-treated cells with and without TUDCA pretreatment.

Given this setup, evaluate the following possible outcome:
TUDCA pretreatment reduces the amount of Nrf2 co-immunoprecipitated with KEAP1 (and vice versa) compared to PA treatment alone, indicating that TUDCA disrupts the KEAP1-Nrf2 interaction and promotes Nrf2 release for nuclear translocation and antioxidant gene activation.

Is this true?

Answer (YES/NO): YES